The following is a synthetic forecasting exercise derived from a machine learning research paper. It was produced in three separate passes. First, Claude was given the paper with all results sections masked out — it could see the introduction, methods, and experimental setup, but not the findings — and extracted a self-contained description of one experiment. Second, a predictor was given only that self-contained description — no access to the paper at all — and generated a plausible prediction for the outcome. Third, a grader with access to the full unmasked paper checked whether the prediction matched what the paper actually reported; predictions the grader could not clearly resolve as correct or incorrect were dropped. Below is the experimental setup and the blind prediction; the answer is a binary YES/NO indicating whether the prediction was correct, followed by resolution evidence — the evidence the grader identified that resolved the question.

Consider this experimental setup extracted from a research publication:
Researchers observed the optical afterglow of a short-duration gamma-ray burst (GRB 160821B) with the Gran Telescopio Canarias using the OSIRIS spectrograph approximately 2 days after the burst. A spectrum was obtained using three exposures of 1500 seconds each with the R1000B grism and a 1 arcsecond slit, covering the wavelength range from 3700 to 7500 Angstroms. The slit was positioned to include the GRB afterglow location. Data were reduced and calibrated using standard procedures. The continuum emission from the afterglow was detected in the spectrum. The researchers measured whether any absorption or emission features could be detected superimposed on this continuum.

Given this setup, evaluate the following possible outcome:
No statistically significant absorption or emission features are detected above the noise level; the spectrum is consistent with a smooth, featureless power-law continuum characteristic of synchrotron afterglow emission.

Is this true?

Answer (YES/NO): YES